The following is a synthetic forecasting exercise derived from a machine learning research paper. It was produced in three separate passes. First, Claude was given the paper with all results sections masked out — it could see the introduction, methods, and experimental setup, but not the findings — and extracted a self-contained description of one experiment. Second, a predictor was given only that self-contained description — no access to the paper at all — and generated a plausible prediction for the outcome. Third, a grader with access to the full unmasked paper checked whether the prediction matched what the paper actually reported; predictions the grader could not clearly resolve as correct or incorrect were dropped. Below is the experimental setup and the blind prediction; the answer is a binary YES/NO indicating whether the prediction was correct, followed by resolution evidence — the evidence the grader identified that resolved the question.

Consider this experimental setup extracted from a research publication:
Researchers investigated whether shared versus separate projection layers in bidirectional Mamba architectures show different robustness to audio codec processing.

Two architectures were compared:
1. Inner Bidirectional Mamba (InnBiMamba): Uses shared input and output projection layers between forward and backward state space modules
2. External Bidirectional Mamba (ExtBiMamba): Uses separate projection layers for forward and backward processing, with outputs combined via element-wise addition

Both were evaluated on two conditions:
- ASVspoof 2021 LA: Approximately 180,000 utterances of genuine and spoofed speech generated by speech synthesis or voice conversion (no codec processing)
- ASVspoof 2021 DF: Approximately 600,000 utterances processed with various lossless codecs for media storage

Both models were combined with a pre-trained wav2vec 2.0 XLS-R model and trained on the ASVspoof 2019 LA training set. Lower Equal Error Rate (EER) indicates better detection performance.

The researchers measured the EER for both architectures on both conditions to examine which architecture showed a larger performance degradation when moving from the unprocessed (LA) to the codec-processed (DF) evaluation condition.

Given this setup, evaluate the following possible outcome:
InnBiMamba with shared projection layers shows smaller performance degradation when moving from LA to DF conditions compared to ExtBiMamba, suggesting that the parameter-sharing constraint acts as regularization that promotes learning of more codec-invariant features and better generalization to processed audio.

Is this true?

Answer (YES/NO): YES